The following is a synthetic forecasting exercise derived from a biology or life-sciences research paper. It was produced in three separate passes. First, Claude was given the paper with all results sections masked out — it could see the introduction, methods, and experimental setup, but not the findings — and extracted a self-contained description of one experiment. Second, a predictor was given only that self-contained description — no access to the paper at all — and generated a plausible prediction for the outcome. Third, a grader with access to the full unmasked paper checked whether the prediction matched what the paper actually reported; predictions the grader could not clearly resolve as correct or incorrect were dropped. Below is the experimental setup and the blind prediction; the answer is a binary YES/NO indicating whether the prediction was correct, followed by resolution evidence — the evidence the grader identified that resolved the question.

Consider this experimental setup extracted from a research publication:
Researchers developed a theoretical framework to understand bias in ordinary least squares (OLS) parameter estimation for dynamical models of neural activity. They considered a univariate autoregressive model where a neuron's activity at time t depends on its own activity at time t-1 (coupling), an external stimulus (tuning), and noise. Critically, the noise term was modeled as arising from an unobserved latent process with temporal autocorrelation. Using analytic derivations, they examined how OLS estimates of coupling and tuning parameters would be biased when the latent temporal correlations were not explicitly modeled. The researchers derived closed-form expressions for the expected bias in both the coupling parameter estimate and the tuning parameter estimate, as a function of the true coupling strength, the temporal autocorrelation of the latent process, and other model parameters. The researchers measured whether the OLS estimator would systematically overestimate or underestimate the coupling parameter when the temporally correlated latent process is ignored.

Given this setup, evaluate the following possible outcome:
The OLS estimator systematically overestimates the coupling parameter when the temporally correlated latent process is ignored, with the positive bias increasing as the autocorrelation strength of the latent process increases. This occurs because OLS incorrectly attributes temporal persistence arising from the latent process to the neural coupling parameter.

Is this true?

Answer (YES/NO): YES